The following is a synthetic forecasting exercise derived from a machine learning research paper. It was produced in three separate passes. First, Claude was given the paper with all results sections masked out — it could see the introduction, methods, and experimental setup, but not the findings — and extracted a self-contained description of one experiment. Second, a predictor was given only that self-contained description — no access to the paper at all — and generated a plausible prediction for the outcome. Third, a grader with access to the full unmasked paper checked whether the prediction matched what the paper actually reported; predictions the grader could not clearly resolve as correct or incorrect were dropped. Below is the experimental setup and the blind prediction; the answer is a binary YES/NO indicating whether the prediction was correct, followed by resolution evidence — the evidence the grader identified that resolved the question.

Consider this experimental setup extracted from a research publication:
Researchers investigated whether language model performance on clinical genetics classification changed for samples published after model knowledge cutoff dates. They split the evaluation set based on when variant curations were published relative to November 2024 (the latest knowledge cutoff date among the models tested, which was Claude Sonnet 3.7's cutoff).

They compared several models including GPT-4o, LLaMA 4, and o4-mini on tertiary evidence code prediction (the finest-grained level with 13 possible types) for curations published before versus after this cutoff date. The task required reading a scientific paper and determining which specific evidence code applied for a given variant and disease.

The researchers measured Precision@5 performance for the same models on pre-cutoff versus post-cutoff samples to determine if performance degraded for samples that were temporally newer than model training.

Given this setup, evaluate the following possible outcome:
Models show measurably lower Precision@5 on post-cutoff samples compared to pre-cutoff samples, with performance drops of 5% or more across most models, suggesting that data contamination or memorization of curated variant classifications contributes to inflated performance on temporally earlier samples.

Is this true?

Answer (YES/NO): NO